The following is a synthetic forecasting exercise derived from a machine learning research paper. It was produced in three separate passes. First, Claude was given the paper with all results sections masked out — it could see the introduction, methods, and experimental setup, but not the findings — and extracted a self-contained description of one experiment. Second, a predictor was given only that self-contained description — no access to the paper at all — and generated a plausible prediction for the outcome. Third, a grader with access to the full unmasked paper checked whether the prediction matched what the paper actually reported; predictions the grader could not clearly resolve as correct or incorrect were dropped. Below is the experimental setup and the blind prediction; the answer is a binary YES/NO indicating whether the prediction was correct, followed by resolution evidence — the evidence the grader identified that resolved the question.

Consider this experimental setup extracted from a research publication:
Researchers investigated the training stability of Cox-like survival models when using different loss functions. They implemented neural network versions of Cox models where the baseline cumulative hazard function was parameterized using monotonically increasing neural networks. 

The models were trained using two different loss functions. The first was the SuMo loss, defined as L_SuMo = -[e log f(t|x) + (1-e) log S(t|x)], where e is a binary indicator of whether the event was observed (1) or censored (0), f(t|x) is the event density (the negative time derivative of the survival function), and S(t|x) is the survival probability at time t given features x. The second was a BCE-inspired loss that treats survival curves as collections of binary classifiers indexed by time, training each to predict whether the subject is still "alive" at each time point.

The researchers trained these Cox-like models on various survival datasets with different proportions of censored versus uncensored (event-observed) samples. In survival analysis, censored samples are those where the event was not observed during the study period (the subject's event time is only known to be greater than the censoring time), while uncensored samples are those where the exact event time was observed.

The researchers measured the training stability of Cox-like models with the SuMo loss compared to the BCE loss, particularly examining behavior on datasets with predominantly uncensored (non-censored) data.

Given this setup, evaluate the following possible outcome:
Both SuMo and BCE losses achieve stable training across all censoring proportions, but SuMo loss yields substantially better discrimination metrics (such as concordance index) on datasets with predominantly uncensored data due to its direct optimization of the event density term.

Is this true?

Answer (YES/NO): NO